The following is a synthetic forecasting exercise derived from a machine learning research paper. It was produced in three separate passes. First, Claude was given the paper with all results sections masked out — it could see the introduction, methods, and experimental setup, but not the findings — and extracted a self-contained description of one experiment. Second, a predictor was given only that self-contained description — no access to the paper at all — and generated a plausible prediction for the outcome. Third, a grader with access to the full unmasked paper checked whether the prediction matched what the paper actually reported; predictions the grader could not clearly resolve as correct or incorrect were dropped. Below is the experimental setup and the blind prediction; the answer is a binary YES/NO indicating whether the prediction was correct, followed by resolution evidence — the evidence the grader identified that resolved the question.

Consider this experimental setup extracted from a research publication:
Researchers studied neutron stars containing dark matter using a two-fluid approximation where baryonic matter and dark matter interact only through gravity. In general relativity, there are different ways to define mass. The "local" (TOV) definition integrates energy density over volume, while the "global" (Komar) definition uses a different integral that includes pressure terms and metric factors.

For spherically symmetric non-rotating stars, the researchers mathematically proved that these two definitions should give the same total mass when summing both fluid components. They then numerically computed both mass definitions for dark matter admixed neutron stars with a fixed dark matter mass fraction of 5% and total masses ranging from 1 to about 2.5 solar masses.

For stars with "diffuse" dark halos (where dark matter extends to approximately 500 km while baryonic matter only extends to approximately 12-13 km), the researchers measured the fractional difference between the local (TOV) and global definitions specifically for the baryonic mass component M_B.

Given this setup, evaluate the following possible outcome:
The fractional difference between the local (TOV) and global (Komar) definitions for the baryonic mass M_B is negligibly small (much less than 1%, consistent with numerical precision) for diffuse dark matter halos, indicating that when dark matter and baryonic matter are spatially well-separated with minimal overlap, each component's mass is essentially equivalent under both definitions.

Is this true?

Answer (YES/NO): NO